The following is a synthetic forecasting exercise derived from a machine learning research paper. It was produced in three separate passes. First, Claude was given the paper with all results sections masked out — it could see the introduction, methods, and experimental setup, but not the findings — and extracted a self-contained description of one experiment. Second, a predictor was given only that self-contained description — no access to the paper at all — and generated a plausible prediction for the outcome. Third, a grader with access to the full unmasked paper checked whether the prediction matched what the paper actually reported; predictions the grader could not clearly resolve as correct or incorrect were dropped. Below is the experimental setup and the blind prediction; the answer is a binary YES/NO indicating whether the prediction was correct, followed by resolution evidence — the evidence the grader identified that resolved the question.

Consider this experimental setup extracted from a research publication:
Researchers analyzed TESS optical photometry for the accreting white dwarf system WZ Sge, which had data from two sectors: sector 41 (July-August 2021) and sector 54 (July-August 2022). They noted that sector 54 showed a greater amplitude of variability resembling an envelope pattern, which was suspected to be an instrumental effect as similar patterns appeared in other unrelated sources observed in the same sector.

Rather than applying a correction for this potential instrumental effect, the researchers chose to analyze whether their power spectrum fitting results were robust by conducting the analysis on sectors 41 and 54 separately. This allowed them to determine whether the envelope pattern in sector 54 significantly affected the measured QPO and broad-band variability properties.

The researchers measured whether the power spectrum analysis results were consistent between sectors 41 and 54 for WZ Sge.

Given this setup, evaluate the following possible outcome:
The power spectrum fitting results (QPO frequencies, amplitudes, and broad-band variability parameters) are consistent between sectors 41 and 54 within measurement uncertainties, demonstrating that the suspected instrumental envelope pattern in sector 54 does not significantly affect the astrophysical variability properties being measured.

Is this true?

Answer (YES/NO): YES